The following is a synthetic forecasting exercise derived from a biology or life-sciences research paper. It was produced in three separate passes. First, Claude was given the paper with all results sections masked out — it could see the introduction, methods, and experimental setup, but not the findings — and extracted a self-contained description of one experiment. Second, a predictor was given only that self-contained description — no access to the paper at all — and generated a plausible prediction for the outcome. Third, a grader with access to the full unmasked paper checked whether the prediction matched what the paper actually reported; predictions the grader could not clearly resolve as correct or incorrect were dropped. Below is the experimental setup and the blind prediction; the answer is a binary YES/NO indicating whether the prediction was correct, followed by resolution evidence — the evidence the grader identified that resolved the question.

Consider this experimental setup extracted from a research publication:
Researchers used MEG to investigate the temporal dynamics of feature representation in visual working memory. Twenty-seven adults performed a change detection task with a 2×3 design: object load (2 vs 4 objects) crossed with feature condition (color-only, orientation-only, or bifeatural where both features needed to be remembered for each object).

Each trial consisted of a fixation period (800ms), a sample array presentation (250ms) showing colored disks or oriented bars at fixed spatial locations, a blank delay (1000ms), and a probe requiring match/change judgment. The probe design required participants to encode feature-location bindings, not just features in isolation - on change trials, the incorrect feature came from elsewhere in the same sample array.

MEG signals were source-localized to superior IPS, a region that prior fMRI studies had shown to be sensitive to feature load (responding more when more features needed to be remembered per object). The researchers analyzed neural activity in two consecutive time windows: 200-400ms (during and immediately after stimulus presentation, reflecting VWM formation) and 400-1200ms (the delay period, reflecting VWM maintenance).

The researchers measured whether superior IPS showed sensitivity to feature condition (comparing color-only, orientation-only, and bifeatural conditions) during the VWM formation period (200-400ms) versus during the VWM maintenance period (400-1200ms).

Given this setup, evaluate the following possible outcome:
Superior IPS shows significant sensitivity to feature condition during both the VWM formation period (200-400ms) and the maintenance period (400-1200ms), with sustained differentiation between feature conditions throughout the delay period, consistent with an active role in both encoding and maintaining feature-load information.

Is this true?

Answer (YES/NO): NO